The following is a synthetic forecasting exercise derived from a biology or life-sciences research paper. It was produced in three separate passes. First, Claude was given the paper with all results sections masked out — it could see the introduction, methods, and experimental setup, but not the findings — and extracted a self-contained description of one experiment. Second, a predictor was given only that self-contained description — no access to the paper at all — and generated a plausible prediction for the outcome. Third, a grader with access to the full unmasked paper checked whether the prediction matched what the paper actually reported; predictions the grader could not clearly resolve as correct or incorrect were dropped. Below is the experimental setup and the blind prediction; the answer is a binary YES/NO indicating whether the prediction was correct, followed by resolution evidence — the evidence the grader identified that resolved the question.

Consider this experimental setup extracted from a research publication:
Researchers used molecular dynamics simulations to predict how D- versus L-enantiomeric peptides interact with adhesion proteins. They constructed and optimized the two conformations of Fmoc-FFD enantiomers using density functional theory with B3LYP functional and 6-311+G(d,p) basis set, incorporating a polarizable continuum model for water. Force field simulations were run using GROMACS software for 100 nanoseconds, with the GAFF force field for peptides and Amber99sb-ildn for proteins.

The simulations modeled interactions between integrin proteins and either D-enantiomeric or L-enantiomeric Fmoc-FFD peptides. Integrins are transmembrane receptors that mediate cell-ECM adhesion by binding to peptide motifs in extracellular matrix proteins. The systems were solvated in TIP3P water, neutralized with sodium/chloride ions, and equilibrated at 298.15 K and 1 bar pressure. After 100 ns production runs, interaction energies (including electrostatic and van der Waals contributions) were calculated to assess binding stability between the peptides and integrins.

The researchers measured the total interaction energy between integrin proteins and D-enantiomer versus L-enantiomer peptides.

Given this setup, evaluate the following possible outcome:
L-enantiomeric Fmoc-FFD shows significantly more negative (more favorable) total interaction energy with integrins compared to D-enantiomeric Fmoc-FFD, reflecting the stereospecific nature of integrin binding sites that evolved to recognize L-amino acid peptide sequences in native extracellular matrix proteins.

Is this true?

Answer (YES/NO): YES